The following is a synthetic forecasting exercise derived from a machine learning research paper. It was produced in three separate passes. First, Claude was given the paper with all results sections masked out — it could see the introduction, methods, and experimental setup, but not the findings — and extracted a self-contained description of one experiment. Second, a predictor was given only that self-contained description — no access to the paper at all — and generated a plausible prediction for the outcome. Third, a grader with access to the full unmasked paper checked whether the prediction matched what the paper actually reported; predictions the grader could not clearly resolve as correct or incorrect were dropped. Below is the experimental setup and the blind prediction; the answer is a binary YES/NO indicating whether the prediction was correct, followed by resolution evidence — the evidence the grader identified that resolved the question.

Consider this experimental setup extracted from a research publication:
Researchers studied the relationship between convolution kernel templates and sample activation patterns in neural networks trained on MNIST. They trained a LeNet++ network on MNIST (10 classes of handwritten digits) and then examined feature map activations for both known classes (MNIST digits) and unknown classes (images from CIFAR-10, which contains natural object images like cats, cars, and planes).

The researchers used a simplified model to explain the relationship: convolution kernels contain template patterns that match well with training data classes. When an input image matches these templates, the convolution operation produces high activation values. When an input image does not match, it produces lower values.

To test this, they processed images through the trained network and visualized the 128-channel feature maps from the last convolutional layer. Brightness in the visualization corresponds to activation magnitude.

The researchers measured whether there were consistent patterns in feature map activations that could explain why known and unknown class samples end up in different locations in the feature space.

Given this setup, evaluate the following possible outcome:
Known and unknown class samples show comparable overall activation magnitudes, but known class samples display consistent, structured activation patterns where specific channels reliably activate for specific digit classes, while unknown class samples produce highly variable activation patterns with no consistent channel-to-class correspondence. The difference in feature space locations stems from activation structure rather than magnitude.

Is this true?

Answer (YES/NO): NO